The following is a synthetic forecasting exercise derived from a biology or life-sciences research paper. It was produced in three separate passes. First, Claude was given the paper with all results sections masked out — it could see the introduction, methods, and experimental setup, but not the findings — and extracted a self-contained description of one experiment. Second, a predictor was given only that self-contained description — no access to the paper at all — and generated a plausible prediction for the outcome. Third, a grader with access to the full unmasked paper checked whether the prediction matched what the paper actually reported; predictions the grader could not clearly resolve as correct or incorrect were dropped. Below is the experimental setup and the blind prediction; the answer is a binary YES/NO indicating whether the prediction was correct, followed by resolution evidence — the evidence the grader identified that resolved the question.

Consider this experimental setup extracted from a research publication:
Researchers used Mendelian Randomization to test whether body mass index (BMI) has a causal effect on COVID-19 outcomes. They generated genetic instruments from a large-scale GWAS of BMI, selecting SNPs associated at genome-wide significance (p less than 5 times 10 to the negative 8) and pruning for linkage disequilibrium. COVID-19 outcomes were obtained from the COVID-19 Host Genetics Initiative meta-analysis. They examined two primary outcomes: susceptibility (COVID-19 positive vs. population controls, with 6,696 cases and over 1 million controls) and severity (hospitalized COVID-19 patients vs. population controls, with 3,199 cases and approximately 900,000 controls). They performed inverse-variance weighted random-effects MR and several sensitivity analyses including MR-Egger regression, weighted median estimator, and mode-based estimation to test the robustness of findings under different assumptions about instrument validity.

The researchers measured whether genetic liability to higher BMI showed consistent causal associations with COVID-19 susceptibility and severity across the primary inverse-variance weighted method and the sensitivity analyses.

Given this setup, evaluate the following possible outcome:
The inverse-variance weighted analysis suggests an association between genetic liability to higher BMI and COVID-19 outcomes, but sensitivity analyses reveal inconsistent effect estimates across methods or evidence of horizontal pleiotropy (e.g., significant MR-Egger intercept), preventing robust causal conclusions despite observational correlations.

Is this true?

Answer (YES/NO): NO